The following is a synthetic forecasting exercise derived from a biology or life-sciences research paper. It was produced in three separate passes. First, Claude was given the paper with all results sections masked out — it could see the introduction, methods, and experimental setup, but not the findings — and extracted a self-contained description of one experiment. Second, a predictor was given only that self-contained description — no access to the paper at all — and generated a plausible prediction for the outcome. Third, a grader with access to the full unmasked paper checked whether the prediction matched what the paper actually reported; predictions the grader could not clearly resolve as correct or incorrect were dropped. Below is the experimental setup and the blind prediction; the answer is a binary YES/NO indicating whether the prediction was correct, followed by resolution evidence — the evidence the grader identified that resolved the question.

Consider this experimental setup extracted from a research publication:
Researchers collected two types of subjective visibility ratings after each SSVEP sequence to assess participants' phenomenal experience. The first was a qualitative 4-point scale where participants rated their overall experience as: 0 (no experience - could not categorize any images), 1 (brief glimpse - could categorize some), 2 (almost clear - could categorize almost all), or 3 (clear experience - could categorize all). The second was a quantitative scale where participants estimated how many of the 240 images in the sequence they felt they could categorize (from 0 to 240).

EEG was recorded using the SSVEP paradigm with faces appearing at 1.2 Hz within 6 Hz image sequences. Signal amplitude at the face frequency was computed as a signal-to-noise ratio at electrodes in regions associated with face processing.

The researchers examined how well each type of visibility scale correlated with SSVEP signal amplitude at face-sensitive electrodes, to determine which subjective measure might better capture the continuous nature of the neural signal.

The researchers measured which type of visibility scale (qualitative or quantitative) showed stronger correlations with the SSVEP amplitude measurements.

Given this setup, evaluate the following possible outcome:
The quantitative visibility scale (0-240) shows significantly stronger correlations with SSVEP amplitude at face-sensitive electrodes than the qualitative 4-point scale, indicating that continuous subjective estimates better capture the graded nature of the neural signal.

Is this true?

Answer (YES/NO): YES